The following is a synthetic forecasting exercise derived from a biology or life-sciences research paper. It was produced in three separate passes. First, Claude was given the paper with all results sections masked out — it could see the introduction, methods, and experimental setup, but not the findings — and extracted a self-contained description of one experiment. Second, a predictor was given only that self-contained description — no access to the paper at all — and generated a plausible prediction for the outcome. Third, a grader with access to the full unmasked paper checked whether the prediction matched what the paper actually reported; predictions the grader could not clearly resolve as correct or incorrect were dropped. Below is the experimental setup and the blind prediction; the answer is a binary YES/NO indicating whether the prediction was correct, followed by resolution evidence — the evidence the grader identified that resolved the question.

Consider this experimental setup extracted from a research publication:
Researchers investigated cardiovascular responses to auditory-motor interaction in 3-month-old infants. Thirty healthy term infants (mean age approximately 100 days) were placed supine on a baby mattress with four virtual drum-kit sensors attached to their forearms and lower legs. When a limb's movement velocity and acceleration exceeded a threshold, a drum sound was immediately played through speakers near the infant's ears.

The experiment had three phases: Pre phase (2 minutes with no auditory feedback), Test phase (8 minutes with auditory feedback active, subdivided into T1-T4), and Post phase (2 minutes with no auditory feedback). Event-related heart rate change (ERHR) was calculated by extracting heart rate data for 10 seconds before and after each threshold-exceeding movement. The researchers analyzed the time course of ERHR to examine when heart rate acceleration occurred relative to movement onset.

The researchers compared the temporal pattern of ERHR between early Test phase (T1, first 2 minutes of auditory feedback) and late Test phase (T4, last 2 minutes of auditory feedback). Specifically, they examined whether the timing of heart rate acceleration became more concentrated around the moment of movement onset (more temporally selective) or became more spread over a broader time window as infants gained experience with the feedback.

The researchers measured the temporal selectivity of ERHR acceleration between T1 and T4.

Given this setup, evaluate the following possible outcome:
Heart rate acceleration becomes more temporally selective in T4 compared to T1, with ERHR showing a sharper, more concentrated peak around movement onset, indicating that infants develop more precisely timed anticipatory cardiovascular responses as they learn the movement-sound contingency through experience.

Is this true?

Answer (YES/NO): NO